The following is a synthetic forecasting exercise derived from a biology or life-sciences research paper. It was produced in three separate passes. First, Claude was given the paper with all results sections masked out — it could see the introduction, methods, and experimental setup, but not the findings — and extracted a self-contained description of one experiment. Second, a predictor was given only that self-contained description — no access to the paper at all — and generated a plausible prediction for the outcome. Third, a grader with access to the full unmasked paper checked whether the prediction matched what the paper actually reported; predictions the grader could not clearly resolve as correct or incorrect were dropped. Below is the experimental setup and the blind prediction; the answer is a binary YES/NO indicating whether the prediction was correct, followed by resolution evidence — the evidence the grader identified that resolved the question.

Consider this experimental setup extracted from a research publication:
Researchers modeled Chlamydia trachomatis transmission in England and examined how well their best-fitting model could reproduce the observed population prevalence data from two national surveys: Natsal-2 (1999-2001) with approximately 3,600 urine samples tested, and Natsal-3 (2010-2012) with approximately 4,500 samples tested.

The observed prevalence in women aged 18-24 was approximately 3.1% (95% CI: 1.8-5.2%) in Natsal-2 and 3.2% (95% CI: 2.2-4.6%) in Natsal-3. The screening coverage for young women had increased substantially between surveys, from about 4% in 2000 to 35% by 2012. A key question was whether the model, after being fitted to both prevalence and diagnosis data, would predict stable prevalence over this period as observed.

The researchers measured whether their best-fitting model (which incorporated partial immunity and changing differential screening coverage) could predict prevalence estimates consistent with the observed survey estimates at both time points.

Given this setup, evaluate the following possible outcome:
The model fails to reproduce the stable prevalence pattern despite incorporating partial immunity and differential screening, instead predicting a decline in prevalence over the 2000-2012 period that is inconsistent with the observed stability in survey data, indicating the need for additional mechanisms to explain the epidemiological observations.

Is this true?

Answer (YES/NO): YES